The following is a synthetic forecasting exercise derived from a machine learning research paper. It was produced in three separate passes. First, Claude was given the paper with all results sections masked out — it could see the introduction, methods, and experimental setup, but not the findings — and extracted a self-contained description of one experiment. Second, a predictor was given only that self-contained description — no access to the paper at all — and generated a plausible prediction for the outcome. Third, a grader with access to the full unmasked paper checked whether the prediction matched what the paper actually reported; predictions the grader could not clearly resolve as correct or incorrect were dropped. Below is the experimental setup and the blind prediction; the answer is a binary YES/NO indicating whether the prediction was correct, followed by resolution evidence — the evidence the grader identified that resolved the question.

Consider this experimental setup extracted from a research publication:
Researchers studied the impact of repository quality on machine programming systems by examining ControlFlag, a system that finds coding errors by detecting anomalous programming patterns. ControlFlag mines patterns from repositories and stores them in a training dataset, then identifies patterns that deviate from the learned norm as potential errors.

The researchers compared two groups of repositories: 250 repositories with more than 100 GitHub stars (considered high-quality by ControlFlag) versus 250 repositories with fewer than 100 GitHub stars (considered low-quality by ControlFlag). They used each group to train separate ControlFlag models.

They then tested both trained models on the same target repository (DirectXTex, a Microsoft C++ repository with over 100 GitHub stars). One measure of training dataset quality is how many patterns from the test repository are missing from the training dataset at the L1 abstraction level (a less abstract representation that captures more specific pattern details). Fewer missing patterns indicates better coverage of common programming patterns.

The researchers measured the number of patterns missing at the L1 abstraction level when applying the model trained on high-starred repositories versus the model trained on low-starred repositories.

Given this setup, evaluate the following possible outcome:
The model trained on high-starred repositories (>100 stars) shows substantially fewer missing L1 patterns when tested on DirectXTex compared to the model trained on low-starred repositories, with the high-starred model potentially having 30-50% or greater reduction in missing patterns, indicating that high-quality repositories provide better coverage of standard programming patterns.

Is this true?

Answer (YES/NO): NO